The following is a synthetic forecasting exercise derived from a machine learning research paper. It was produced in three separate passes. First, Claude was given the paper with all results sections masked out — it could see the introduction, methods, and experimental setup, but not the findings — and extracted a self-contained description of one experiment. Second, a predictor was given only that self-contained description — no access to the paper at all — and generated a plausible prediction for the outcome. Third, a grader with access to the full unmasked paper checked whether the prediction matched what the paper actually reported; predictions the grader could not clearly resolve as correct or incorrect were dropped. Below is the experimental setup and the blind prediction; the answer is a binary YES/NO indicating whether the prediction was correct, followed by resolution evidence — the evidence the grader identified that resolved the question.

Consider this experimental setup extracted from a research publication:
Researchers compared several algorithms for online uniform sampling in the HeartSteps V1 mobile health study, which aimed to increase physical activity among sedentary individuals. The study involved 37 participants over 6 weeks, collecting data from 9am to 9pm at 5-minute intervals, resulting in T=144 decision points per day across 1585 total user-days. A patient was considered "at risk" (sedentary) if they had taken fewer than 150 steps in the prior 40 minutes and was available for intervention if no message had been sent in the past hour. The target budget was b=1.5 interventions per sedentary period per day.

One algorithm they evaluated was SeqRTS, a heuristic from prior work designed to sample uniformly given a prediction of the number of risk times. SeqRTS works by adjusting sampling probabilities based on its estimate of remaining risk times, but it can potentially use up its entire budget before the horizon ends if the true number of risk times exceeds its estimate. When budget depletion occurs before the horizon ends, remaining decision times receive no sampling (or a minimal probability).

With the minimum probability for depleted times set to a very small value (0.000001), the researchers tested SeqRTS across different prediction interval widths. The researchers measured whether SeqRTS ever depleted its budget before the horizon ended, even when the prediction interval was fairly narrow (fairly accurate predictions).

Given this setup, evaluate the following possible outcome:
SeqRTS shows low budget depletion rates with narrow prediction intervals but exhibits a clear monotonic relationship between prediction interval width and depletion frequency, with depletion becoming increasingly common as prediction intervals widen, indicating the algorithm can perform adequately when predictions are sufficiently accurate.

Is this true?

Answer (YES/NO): NO